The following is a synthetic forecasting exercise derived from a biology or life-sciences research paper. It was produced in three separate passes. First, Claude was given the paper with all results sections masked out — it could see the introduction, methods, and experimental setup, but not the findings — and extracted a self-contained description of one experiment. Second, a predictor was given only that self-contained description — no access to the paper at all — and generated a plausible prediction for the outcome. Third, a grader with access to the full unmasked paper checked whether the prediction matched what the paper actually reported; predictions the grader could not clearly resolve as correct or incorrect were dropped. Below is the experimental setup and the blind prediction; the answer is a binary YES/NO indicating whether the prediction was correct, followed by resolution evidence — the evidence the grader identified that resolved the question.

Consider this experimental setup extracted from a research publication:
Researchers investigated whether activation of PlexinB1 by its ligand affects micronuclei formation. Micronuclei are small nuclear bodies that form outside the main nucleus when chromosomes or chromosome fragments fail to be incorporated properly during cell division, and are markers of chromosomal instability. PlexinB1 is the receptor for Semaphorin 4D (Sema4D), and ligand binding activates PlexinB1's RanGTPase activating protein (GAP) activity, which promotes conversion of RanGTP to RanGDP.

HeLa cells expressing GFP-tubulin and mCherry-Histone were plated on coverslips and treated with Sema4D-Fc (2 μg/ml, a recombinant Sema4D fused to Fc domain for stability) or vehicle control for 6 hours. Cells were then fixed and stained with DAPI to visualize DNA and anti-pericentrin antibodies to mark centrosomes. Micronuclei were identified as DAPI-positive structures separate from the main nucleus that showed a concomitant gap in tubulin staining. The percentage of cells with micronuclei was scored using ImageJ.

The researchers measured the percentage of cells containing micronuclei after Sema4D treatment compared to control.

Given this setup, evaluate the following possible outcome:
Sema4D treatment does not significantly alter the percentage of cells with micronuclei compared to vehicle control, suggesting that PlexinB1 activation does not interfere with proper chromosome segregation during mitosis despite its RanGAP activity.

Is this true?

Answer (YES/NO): NO